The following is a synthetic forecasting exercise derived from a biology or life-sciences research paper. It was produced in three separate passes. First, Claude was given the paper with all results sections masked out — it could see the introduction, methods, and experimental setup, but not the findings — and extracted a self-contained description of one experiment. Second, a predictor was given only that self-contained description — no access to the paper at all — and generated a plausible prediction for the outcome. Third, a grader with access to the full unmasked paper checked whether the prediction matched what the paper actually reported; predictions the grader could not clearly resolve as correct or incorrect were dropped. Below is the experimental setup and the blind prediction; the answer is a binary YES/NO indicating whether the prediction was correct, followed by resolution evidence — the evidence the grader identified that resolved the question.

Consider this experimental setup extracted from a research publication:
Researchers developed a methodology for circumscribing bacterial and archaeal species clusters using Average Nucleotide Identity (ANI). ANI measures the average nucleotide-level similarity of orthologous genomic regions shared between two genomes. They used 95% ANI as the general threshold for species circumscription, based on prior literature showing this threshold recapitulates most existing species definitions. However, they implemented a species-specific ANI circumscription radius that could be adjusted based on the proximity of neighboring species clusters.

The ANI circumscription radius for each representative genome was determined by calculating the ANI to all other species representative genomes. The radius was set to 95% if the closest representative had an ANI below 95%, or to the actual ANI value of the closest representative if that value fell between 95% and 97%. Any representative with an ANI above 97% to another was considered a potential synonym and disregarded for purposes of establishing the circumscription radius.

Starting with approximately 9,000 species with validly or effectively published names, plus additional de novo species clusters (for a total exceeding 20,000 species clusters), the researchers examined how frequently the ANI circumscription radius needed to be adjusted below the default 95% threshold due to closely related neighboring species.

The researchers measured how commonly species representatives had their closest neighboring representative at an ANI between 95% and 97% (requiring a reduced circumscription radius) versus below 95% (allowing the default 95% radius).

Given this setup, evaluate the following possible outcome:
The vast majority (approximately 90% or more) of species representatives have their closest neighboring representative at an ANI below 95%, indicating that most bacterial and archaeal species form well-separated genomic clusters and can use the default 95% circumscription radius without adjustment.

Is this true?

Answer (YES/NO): YES